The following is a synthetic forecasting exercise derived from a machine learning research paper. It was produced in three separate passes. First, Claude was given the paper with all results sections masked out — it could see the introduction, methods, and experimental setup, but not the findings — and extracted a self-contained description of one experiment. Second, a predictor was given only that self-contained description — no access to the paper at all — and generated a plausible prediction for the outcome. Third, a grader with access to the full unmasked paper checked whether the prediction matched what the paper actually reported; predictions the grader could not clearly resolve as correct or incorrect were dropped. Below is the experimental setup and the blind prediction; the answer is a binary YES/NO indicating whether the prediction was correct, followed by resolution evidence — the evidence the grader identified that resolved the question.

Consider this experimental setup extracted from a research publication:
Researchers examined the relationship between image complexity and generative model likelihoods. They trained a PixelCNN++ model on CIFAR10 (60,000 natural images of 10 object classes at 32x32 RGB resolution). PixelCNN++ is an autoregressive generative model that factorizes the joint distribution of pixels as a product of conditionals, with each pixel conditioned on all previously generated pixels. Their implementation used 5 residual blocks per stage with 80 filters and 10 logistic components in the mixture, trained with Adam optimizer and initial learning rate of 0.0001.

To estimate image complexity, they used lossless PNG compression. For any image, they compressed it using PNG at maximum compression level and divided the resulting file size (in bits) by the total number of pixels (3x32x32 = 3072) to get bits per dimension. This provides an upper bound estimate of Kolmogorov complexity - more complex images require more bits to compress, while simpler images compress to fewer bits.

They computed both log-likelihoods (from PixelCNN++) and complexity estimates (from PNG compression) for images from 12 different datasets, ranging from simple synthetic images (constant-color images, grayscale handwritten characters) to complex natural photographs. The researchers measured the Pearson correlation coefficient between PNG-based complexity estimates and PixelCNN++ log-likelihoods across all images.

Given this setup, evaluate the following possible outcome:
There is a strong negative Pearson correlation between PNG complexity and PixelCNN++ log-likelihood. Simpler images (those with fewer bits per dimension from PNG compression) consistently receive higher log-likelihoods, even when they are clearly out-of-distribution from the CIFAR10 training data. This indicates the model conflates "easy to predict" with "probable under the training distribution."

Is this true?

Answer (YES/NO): YES